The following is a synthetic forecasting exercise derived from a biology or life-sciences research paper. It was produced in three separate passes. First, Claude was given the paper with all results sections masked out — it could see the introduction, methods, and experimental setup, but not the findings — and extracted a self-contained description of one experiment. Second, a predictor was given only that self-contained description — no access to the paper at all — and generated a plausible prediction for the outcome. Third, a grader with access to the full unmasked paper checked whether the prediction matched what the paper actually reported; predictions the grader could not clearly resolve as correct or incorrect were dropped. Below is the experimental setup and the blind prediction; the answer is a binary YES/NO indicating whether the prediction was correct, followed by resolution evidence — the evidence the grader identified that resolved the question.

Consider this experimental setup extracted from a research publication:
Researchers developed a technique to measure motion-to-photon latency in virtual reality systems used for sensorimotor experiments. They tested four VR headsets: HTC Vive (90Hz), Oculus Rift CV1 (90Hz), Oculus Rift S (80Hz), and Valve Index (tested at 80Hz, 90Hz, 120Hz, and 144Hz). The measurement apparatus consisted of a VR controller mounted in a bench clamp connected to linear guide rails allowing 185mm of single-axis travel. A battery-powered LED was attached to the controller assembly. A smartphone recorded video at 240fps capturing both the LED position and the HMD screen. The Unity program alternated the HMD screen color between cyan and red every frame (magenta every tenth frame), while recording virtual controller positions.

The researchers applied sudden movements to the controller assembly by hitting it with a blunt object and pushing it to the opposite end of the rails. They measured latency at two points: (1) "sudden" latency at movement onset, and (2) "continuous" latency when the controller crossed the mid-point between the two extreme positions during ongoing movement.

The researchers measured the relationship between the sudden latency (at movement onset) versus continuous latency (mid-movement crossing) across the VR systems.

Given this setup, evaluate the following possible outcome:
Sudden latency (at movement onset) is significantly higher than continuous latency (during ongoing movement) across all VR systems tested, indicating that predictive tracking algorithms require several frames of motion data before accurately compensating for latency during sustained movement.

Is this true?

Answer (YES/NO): YES